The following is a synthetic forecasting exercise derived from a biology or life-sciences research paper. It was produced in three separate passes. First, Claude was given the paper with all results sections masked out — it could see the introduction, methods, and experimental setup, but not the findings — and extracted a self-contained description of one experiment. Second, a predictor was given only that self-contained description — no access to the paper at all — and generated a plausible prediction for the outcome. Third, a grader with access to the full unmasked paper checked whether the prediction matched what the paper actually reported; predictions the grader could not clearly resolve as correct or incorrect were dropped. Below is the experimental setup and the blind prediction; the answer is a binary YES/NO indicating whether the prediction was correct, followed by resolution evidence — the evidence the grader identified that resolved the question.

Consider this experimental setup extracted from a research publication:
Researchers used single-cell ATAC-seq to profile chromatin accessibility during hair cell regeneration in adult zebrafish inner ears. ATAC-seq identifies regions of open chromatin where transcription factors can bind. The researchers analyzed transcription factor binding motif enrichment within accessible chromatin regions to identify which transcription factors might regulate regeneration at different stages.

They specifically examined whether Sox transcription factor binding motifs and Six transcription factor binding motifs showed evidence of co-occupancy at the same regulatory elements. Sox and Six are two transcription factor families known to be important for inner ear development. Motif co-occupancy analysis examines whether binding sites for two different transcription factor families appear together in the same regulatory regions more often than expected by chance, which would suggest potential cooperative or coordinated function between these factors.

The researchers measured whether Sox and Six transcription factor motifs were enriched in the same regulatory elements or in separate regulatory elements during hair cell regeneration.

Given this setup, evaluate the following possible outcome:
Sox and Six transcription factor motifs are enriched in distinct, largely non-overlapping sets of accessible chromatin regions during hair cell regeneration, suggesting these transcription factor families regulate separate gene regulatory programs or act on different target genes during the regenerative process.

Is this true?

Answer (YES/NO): NO